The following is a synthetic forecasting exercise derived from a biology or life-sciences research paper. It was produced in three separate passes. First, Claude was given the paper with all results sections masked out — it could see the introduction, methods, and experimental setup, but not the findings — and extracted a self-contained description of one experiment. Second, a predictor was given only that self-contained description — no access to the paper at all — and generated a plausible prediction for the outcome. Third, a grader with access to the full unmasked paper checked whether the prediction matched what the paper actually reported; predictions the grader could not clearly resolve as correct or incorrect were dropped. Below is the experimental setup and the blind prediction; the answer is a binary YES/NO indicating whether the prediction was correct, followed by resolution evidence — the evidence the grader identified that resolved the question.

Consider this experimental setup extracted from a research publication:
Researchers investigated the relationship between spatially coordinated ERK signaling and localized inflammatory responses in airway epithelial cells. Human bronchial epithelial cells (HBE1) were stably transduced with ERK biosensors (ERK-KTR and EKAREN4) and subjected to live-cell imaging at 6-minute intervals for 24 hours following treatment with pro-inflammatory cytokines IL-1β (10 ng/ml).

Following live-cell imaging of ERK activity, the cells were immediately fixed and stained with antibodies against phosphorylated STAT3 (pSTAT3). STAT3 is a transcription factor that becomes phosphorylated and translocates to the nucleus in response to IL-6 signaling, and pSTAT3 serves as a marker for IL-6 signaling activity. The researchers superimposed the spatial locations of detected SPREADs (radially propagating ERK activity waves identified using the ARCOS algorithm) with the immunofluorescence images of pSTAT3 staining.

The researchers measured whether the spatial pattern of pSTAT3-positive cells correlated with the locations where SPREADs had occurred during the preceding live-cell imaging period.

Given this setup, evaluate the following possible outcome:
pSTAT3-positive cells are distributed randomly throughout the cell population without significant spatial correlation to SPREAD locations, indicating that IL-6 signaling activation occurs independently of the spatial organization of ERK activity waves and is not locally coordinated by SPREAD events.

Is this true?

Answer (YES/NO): NO